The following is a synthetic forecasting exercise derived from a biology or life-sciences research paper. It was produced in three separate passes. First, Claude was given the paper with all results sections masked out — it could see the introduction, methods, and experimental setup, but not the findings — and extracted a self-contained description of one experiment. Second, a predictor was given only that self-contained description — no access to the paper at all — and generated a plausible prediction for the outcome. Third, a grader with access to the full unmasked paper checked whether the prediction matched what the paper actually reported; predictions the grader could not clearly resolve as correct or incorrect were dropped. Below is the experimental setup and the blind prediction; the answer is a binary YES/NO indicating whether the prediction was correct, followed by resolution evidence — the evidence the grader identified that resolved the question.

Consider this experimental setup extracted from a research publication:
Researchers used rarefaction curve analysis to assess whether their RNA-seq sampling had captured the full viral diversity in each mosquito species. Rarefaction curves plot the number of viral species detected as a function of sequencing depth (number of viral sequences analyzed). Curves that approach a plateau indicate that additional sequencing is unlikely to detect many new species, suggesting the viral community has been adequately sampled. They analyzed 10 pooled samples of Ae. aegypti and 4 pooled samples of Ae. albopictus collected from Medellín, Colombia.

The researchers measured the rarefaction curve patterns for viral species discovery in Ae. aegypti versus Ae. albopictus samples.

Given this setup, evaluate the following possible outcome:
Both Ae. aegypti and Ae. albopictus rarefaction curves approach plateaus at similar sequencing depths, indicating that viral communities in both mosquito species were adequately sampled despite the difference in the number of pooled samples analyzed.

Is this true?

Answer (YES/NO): NO